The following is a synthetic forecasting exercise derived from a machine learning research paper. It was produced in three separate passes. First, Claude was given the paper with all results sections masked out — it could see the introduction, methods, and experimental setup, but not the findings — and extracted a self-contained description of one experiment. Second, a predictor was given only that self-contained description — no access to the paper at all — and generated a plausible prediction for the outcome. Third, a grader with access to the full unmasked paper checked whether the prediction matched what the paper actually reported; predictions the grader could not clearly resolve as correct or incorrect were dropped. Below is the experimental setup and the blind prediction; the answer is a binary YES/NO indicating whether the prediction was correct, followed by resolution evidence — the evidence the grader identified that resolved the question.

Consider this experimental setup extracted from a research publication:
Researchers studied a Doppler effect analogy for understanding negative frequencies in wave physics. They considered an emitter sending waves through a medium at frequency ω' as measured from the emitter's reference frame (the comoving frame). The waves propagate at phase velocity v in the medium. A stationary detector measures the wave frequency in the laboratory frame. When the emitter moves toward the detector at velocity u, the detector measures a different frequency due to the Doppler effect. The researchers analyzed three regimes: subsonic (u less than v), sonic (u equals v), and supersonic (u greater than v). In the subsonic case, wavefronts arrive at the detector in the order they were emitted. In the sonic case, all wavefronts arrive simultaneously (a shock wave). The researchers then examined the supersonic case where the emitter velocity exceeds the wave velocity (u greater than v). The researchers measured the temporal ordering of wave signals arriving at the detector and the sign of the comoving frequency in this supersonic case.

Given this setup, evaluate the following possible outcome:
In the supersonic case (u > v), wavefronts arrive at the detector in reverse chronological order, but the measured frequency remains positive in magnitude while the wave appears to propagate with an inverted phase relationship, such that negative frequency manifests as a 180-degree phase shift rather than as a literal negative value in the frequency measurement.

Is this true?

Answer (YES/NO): NO